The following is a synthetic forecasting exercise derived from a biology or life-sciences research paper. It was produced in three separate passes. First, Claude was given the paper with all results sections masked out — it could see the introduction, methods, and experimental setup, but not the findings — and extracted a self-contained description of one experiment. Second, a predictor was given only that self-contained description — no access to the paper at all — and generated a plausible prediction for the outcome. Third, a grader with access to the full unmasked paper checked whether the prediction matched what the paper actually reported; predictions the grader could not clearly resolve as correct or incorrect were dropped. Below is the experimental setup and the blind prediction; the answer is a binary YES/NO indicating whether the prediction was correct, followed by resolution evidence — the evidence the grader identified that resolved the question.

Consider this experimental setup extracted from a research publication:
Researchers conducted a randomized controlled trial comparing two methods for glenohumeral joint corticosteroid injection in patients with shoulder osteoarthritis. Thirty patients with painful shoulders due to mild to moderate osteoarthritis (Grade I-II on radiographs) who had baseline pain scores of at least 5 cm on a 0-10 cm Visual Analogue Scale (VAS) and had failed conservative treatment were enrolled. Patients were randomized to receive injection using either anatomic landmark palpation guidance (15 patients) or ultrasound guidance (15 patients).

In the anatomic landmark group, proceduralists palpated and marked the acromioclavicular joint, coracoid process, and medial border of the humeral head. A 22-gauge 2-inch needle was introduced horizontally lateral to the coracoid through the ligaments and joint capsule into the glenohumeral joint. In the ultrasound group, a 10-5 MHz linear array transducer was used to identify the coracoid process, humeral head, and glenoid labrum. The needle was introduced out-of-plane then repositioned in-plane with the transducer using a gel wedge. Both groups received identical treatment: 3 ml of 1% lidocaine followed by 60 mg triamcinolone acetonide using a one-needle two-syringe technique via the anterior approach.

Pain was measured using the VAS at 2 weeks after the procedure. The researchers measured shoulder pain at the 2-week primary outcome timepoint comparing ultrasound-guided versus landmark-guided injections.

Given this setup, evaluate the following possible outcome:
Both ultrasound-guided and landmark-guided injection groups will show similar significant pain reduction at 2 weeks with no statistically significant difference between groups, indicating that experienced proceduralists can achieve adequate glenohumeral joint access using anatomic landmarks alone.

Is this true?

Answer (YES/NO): YES